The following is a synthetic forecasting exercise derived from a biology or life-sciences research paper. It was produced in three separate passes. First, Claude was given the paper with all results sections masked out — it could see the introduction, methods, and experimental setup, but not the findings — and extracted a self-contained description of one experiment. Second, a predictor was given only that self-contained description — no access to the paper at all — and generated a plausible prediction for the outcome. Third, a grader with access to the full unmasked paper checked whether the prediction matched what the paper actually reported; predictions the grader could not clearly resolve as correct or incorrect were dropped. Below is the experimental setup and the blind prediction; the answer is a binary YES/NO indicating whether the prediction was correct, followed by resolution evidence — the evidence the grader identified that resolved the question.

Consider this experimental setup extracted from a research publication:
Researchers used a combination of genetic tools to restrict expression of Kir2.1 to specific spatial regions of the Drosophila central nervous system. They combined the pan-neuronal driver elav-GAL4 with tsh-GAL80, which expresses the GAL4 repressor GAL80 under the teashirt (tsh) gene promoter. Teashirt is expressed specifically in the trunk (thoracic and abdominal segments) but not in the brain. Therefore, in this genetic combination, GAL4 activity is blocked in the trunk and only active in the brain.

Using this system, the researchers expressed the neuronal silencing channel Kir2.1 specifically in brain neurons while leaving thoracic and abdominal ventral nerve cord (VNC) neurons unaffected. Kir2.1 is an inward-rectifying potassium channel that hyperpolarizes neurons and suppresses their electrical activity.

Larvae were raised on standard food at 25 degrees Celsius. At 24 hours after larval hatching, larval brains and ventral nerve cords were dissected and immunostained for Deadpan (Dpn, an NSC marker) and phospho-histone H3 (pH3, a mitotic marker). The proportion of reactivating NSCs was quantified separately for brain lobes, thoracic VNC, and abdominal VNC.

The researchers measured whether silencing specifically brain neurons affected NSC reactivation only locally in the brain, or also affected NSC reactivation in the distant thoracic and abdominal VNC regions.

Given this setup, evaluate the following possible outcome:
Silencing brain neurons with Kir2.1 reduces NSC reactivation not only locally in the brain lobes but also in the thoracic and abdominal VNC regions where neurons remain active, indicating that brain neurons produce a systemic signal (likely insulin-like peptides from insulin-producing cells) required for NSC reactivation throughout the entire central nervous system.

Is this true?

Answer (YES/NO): NO